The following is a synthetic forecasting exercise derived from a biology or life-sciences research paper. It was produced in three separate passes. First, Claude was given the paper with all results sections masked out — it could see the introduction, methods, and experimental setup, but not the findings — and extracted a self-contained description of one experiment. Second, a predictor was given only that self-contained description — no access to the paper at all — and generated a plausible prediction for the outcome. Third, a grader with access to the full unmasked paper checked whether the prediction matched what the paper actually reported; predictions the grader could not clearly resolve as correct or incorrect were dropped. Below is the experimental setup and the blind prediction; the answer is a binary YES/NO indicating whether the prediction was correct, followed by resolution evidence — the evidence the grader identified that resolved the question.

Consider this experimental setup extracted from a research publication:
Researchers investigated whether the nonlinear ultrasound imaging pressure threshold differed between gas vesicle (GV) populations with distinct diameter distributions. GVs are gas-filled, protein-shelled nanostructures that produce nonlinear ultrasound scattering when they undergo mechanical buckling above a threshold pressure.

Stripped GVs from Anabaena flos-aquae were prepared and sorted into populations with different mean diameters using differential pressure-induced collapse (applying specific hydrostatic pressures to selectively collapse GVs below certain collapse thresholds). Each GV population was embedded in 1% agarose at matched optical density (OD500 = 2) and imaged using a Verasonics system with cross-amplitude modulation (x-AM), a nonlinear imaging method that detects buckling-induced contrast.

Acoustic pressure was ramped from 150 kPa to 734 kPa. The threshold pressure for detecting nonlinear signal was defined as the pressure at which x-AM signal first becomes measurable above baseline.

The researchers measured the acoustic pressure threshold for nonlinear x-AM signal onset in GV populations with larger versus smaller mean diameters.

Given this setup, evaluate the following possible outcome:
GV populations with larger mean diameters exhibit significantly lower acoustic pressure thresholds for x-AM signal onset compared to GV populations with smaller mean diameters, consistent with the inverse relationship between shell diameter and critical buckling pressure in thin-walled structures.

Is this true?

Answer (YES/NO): YES